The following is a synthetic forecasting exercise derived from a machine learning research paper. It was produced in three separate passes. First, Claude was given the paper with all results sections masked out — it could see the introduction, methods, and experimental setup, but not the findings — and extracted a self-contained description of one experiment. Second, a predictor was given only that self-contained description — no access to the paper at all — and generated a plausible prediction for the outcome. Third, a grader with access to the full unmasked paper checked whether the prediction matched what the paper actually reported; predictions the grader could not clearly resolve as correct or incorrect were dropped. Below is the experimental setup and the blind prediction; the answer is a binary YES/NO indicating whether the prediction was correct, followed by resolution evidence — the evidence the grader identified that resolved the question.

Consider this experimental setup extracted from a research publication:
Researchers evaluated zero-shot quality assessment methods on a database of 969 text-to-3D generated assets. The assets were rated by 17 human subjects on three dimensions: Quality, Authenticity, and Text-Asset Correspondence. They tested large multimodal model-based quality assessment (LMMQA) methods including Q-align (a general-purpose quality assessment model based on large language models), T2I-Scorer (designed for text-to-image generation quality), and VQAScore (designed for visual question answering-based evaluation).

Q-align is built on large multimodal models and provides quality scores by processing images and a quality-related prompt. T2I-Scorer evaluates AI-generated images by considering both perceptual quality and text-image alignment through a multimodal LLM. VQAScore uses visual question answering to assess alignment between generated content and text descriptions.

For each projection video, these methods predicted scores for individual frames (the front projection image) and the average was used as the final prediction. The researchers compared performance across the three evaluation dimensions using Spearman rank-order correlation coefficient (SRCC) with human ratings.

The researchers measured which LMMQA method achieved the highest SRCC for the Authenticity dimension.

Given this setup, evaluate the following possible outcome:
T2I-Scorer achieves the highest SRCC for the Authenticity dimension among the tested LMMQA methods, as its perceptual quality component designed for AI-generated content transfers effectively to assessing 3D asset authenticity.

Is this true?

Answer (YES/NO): YES